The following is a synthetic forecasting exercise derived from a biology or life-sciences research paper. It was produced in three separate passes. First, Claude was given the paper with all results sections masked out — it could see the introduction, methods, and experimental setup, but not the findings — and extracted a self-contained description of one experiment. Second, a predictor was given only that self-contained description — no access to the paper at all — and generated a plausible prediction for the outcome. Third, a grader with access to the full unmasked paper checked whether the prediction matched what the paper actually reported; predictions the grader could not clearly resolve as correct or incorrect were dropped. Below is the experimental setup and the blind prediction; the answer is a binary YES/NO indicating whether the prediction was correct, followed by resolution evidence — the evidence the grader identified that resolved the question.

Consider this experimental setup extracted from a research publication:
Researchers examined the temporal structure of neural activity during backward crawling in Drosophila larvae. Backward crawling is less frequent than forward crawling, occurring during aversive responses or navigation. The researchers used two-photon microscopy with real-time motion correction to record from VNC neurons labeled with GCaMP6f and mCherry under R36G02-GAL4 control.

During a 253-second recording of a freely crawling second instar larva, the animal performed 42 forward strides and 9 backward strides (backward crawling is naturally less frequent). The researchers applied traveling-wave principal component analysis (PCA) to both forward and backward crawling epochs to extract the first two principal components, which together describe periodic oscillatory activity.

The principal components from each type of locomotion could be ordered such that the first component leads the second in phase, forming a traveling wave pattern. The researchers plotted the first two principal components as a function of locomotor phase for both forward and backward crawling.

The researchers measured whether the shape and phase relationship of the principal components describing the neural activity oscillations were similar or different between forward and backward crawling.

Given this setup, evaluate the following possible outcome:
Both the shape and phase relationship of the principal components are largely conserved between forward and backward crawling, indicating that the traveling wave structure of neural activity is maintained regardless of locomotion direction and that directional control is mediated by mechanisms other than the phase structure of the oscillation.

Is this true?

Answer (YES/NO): NO